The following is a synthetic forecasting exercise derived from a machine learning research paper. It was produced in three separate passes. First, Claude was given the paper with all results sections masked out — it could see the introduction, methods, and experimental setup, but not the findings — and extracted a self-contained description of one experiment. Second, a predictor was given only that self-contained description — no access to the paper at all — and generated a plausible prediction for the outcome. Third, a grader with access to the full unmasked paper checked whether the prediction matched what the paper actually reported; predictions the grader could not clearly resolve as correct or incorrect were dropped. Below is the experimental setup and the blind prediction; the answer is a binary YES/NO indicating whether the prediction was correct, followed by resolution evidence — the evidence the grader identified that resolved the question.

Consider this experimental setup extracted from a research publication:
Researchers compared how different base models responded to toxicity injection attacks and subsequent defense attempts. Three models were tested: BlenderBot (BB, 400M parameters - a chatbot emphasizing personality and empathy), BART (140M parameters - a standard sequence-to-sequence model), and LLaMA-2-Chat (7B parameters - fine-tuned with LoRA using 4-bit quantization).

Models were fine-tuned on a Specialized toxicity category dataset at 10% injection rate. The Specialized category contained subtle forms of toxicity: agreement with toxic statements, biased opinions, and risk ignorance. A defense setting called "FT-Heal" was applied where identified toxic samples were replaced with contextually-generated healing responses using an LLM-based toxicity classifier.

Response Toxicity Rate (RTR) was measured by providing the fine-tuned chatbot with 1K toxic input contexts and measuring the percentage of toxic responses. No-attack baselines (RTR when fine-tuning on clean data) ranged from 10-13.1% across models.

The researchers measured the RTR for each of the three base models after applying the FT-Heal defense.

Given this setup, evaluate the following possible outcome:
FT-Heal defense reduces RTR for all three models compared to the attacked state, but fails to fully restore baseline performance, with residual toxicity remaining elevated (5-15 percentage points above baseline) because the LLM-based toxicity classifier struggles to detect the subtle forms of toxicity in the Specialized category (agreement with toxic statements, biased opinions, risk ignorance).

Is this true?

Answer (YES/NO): NO